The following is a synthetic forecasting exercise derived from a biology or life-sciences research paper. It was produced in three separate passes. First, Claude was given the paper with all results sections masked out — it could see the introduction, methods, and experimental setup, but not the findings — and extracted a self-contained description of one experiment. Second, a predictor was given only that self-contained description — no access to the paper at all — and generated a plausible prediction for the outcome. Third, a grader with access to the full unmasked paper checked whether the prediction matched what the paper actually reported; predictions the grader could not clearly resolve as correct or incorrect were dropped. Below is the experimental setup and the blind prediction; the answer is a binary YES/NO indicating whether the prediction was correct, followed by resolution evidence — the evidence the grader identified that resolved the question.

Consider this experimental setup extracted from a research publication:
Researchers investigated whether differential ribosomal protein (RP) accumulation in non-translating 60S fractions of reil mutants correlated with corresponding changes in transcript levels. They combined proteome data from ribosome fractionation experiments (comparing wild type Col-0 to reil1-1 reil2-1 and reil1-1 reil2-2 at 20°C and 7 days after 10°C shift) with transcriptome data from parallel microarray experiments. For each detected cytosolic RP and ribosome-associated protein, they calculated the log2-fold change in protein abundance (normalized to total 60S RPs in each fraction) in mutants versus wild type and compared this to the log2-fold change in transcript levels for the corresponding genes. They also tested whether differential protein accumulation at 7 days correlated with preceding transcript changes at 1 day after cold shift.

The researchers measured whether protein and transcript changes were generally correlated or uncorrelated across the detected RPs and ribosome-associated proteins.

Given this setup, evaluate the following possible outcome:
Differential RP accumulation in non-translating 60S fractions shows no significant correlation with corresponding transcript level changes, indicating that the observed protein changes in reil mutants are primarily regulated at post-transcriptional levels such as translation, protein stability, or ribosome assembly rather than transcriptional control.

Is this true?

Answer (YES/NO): YES